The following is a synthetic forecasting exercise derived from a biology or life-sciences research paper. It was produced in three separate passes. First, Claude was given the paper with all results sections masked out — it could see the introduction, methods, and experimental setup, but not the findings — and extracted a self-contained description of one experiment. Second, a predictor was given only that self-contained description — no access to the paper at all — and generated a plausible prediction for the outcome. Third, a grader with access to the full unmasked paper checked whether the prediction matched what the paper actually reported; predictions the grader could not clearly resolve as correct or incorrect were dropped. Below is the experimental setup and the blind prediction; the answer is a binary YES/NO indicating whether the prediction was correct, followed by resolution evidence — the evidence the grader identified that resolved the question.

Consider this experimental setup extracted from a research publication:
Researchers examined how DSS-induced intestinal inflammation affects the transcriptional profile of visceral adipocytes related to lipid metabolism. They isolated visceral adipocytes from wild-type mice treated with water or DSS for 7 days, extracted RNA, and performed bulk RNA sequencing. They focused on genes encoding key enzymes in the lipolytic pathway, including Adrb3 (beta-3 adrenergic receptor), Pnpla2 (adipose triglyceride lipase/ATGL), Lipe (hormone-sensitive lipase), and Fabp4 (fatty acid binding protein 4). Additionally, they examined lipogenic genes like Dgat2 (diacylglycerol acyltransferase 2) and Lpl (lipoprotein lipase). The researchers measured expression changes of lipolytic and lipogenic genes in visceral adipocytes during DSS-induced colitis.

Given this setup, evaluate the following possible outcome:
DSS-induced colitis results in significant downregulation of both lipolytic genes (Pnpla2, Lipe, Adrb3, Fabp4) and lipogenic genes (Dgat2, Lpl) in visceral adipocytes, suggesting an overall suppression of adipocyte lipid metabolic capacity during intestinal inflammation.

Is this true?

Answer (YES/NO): NO